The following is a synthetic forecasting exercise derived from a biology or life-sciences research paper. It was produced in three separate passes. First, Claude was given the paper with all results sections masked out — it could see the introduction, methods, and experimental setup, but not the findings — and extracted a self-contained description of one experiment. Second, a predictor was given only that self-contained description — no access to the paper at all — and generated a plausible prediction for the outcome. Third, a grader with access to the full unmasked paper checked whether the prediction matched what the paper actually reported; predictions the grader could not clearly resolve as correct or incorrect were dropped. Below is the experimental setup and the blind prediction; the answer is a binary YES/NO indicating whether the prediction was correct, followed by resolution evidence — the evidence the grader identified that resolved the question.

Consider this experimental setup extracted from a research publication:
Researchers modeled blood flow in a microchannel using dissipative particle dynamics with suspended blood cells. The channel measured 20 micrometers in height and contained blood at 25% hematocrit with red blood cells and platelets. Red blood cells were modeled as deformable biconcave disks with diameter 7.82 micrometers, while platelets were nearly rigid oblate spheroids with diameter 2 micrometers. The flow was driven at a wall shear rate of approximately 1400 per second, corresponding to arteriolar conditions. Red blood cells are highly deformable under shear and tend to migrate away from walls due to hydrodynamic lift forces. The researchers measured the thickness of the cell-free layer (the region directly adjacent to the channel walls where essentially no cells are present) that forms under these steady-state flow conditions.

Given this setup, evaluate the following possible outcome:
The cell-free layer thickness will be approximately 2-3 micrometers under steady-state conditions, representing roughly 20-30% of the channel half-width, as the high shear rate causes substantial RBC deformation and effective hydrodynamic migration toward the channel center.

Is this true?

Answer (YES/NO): YES